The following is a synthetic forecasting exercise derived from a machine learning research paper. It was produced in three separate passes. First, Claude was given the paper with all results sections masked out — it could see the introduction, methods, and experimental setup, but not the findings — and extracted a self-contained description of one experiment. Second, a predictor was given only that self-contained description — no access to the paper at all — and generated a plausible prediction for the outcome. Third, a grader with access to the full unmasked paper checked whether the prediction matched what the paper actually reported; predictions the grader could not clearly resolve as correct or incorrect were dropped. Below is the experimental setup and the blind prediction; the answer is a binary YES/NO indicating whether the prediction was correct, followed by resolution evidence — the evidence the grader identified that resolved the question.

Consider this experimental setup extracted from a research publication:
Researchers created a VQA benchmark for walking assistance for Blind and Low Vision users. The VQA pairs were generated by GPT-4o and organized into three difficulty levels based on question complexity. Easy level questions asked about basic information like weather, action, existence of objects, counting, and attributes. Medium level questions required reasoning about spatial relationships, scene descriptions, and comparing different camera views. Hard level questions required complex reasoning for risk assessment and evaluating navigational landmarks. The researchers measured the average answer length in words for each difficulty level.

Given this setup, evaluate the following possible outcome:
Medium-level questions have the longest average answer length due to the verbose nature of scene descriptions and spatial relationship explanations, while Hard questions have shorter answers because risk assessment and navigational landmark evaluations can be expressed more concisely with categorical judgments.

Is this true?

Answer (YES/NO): NO